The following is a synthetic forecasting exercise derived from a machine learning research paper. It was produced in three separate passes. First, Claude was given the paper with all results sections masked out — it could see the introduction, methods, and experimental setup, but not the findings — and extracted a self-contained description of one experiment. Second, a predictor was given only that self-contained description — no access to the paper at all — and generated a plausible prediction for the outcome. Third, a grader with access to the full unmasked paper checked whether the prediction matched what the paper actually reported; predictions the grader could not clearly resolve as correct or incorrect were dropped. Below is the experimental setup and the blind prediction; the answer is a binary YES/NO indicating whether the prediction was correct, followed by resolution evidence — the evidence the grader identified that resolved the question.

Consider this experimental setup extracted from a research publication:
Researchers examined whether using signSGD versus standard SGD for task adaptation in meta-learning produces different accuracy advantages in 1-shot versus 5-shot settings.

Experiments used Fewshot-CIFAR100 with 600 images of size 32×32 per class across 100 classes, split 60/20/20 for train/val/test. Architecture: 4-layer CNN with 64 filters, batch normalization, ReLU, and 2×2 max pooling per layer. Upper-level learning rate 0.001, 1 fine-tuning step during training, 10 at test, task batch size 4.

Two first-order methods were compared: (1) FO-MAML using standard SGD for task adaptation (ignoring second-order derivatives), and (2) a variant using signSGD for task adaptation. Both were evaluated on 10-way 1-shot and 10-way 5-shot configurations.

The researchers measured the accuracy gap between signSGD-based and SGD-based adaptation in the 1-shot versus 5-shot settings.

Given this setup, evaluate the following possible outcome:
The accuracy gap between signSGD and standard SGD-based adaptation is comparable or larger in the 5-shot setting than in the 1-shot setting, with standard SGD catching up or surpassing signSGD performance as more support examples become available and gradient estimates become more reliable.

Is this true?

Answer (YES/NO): NO